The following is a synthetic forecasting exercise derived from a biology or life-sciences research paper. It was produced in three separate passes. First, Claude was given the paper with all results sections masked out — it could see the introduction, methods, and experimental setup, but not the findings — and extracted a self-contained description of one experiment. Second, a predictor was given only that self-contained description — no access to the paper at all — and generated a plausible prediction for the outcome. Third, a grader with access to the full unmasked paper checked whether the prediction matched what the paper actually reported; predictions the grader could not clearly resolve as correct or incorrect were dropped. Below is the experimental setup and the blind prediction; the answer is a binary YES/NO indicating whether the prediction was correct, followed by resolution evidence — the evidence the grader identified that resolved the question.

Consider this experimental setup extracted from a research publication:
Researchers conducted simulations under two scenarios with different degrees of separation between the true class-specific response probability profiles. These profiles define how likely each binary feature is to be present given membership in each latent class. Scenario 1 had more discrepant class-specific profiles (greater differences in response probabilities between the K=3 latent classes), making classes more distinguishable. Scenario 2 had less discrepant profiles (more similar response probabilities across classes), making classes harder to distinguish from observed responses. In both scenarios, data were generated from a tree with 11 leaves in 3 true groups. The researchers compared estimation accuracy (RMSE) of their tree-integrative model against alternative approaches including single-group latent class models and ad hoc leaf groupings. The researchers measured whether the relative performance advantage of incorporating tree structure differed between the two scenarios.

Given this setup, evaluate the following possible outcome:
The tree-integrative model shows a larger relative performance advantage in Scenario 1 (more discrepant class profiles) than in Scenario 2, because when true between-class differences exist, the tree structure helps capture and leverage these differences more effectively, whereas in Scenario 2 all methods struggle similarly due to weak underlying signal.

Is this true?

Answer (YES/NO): NO